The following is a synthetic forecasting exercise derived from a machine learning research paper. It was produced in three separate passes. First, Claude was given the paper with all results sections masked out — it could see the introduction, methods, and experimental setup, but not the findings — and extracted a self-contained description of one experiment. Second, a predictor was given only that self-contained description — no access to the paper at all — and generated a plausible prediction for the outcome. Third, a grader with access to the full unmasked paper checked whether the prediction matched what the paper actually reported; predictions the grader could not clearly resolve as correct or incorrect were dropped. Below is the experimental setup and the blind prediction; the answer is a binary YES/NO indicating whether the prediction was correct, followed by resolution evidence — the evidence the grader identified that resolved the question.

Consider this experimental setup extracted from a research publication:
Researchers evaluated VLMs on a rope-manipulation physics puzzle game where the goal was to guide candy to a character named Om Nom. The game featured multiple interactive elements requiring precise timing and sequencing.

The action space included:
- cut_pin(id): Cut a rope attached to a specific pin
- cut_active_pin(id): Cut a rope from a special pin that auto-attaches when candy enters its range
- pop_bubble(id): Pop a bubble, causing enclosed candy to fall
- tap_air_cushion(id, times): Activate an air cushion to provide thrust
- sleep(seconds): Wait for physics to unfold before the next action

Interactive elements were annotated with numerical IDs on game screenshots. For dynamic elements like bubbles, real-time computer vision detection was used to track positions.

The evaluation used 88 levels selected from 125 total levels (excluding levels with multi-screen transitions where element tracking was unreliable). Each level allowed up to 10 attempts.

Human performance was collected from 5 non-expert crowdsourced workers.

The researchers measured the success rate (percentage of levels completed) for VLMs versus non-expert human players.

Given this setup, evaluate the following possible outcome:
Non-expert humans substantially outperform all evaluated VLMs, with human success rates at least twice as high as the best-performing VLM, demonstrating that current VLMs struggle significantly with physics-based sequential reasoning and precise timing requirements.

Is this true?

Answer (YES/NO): NO